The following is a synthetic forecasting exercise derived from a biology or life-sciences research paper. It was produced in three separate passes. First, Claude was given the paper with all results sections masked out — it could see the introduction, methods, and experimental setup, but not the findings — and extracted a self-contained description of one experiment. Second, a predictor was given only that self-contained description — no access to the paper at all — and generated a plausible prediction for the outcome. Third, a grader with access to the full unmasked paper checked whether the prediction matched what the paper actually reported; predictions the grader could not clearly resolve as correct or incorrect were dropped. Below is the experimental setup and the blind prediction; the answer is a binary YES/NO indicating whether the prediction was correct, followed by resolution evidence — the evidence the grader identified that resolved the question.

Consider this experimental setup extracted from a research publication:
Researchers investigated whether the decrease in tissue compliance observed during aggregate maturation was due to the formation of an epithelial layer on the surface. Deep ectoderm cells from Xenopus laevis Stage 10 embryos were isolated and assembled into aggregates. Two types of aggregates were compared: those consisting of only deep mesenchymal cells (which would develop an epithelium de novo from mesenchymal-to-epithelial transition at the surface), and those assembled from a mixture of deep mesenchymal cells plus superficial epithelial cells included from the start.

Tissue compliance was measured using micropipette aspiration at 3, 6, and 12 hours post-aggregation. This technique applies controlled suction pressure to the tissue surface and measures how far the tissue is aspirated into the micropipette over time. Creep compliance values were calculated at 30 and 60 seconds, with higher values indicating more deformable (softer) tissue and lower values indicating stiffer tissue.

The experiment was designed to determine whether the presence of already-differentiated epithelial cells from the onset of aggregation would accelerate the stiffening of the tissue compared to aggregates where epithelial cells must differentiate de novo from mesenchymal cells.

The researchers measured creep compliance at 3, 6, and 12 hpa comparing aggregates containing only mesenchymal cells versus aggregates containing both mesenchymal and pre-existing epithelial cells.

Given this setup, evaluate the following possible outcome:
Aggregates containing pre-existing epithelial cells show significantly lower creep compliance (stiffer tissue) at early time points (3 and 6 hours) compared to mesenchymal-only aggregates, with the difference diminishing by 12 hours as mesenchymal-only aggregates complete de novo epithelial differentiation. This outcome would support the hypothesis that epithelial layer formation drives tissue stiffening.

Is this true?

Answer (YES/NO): NO